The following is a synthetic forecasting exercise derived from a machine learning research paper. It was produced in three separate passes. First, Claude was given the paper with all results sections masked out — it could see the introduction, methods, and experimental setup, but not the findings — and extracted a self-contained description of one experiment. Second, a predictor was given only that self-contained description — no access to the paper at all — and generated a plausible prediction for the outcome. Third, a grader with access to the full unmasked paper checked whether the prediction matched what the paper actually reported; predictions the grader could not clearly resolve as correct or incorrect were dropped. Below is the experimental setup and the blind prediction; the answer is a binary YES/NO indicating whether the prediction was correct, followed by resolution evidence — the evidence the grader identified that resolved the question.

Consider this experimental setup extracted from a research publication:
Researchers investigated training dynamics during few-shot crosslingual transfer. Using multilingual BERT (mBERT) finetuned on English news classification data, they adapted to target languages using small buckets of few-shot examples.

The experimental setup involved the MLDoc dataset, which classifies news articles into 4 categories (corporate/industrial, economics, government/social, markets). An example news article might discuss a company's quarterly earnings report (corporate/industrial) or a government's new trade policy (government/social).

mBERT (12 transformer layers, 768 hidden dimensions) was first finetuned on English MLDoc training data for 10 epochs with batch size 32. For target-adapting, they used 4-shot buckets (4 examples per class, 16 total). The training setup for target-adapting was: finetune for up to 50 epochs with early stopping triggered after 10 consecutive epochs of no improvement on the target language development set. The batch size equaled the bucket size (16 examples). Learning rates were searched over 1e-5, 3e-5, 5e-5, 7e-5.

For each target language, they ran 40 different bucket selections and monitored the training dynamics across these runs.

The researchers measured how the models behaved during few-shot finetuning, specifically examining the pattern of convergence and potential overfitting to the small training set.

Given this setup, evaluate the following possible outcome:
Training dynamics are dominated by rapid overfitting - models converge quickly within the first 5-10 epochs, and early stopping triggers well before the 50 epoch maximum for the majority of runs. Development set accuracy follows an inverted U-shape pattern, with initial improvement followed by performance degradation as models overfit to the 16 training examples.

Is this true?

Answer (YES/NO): NO